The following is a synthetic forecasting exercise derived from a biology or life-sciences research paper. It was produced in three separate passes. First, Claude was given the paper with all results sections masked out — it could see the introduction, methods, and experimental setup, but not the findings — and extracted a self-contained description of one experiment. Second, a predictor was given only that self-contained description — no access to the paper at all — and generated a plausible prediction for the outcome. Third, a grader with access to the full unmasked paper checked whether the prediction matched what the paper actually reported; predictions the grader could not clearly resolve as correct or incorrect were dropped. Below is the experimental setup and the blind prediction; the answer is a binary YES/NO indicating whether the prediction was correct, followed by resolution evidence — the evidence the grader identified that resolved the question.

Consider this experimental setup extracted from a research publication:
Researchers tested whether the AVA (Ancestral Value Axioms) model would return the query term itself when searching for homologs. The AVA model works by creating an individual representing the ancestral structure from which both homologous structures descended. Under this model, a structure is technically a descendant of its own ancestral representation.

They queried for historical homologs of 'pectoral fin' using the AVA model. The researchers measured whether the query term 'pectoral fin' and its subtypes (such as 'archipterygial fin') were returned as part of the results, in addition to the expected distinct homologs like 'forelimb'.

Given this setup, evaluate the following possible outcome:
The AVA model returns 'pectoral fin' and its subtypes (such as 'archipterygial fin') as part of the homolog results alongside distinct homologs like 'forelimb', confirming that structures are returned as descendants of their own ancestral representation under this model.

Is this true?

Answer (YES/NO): YES